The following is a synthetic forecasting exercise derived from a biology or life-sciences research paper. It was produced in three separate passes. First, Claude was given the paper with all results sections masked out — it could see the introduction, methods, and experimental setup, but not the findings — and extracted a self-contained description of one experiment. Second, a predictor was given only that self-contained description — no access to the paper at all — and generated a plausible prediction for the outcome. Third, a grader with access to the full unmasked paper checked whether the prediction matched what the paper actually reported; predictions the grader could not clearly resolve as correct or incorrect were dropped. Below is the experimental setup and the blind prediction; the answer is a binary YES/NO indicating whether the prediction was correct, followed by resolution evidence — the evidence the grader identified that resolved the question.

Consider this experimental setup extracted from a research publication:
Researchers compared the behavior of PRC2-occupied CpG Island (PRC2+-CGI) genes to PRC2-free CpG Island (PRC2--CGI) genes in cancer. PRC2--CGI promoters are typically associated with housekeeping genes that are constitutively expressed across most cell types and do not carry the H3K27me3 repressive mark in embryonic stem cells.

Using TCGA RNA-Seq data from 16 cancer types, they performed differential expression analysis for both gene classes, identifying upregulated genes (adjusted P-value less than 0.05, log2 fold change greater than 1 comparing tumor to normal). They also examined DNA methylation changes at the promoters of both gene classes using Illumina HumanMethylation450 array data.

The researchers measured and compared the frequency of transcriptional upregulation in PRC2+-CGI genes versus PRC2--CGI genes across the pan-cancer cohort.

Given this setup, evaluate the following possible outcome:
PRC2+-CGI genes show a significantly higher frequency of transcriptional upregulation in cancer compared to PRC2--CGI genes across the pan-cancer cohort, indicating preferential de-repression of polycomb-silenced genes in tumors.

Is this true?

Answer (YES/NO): YES